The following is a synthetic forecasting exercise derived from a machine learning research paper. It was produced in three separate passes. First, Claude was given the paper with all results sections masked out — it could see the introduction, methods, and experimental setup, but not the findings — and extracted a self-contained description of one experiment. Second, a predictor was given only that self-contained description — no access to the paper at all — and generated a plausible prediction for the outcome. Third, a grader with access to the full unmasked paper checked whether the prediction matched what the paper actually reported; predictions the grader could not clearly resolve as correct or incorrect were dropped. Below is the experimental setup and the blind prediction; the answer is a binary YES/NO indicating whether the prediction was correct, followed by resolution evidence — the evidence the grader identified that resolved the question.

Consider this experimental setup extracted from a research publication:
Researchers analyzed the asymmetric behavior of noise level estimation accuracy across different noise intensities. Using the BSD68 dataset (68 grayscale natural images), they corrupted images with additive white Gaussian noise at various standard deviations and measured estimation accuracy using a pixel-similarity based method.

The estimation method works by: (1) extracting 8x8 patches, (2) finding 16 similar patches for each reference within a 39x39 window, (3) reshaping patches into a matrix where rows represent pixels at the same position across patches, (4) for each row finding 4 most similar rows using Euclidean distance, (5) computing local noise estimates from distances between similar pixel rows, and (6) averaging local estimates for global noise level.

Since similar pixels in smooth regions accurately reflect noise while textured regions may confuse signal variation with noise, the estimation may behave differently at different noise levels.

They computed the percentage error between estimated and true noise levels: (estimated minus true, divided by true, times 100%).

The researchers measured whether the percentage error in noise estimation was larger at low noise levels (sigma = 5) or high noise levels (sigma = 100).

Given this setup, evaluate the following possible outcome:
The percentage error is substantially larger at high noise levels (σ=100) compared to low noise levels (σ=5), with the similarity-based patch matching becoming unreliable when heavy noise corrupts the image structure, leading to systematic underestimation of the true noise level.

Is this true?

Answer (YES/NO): NO